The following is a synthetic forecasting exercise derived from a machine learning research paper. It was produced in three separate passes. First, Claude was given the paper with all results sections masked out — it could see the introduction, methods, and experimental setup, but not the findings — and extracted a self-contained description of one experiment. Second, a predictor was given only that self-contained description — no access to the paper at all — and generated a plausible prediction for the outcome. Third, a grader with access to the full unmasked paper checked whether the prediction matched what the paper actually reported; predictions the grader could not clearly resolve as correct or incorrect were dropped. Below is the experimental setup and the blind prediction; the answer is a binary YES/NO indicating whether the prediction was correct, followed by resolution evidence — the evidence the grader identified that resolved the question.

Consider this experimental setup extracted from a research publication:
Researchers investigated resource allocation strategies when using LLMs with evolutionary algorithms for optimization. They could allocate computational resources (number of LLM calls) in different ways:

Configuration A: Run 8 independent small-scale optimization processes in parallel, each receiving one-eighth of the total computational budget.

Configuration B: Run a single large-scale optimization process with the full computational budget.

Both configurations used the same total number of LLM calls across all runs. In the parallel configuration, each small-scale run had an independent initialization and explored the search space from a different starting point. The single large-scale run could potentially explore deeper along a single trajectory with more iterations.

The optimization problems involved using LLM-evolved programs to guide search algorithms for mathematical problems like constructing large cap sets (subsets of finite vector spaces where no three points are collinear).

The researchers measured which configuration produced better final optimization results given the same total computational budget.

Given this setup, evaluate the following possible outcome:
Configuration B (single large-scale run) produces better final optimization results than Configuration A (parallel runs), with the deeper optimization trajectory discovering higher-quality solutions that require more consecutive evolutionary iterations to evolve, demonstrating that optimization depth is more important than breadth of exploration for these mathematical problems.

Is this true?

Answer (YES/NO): NO